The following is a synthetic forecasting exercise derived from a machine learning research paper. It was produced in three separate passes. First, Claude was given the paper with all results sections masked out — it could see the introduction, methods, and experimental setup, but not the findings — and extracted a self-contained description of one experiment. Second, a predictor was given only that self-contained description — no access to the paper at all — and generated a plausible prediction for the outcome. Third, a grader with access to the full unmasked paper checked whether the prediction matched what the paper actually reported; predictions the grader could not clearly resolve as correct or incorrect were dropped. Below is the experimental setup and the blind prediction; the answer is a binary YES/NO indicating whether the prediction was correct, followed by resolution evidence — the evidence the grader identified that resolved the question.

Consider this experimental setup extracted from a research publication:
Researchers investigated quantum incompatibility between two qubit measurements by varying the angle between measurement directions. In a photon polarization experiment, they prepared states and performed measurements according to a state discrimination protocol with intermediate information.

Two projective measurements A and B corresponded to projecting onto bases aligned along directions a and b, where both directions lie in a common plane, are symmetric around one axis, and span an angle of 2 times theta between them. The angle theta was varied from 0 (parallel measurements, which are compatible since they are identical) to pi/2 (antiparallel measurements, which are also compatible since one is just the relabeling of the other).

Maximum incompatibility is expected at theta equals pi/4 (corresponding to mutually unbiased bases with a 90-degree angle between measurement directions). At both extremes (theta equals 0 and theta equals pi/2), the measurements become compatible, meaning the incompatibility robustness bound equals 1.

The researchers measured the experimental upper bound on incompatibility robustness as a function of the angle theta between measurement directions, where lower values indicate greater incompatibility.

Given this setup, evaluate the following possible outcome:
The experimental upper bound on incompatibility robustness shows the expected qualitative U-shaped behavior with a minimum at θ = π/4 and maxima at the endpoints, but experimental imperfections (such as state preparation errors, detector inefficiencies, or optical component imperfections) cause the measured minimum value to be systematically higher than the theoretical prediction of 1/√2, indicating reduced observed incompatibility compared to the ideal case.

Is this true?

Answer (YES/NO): NO